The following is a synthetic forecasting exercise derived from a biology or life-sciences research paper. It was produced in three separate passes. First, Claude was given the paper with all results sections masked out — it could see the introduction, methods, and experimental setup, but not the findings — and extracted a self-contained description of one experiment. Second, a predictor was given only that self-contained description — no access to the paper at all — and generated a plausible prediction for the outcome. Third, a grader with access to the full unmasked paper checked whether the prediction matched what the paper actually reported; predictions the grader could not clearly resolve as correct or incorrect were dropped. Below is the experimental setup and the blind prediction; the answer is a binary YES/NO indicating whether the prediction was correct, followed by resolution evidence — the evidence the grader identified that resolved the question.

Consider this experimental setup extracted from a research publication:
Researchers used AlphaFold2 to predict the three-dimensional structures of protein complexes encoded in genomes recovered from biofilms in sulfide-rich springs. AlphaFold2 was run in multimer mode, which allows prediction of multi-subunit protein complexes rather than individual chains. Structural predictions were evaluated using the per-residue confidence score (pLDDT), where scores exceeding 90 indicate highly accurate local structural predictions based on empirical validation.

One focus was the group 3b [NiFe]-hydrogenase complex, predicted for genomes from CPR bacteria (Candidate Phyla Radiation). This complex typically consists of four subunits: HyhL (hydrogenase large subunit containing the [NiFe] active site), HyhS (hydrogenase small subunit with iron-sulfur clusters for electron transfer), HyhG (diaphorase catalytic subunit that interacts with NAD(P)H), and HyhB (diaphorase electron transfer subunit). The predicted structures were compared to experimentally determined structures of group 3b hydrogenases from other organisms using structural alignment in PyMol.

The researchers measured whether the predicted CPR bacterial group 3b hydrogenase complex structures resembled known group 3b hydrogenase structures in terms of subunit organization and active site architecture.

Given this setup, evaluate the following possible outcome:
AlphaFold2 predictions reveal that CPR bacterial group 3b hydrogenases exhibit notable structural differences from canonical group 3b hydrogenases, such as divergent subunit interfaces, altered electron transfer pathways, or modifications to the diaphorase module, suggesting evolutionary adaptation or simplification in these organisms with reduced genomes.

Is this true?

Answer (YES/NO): YES